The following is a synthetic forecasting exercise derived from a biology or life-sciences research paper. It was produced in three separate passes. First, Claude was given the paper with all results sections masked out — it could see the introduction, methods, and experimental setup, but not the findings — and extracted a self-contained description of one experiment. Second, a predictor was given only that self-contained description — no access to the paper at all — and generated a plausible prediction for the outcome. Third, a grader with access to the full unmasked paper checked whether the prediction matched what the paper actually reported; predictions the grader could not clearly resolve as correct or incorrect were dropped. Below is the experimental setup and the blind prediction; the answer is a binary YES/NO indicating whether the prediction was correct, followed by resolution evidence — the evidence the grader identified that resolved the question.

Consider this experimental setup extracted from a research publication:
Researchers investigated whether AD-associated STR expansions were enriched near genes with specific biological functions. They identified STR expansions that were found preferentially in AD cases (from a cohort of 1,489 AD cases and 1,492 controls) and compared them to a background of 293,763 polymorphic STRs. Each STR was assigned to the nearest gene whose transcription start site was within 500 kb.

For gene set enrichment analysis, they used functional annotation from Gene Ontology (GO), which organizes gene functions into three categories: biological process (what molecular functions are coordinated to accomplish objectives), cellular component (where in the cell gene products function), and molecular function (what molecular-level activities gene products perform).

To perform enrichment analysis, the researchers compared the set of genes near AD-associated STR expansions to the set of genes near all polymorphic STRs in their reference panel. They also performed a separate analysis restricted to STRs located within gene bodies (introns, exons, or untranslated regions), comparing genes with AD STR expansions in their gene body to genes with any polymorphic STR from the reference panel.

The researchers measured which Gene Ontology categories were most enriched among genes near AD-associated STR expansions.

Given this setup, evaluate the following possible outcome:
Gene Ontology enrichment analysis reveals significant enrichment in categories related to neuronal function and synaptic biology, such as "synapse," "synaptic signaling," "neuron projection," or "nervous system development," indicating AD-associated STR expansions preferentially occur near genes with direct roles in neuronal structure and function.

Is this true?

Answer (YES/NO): YES